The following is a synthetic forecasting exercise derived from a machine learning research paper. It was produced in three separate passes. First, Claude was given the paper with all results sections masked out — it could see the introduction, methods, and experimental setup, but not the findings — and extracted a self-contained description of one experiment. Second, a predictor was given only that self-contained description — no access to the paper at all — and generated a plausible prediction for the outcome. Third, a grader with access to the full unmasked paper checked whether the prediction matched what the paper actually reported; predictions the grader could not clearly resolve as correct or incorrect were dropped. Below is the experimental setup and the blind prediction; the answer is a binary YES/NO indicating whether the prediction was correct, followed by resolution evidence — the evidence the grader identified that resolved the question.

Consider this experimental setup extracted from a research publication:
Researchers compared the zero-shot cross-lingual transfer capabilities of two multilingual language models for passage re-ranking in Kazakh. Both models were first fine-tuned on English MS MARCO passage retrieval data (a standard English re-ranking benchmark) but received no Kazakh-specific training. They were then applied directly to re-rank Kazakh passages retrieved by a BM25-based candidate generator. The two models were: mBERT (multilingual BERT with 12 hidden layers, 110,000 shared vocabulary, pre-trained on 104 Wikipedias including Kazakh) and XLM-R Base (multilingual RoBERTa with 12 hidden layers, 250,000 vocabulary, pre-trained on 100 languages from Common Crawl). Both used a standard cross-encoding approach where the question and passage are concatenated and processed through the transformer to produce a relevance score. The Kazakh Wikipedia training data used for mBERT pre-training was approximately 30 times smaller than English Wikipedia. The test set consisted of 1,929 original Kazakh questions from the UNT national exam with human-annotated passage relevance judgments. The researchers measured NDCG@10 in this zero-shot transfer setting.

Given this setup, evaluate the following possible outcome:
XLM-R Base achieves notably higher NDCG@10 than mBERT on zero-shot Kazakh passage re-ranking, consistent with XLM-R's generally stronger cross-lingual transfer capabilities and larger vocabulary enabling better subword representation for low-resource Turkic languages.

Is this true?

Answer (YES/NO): YES